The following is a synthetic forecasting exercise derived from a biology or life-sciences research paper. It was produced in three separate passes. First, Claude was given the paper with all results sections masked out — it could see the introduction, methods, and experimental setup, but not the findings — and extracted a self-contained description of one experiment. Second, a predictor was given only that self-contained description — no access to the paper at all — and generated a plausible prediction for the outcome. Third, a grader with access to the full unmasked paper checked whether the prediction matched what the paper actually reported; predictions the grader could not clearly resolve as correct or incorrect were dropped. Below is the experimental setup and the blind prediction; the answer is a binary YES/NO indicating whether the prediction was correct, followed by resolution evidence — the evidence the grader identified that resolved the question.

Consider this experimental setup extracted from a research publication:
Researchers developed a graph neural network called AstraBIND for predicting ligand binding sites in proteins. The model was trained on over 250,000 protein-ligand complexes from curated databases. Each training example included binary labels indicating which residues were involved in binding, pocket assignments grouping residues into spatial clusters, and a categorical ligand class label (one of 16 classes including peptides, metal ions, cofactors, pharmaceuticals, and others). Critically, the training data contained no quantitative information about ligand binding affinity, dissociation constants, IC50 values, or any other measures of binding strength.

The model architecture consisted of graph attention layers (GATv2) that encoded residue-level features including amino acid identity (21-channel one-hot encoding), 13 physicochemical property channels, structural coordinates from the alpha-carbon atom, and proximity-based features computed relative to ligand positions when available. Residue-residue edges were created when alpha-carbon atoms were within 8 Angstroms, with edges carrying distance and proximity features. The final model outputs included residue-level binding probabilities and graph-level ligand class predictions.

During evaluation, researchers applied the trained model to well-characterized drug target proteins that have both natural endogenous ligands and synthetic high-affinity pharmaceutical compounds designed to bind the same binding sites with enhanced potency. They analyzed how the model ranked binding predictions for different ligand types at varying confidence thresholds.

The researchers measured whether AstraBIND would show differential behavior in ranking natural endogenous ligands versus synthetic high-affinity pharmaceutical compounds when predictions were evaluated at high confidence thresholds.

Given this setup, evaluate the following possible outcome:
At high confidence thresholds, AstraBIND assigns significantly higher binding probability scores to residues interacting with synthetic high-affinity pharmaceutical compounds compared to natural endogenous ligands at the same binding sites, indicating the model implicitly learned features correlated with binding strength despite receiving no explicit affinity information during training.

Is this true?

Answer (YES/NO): YES